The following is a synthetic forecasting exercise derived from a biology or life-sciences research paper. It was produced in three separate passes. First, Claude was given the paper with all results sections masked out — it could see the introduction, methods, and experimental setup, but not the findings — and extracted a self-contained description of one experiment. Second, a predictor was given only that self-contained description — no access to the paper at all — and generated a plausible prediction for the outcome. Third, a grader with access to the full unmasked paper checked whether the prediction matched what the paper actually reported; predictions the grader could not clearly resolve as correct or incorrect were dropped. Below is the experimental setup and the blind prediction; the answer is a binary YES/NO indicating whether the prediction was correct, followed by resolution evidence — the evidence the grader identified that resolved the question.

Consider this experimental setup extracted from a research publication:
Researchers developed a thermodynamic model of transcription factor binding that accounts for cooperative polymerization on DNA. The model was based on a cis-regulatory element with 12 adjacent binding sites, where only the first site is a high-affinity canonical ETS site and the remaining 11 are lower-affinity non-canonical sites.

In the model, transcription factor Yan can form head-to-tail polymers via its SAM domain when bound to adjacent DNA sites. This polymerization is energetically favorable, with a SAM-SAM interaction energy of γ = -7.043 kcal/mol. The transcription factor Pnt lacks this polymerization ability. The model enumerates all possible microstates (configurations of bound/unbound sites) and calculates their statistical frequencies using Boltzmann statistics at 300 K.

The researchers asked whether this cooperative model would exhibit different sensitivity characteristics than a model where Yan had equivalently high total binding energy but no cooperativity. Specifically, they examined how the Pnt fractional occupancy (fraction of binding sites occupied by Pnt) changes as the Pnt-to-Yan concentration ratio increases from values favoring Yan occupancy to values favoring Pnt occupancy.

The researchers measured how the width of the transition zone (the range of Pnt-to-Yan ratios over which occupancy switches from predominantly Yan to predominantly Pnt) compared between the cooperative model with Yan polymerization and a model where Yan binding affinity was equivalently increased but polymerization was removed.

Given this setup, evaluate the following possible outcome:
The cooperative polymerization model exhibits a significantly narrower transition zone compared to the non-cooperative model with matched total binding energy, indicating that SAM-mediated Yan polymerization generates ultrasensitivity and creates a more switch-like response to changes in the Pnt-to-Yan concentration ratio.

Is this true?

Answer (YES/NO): YES